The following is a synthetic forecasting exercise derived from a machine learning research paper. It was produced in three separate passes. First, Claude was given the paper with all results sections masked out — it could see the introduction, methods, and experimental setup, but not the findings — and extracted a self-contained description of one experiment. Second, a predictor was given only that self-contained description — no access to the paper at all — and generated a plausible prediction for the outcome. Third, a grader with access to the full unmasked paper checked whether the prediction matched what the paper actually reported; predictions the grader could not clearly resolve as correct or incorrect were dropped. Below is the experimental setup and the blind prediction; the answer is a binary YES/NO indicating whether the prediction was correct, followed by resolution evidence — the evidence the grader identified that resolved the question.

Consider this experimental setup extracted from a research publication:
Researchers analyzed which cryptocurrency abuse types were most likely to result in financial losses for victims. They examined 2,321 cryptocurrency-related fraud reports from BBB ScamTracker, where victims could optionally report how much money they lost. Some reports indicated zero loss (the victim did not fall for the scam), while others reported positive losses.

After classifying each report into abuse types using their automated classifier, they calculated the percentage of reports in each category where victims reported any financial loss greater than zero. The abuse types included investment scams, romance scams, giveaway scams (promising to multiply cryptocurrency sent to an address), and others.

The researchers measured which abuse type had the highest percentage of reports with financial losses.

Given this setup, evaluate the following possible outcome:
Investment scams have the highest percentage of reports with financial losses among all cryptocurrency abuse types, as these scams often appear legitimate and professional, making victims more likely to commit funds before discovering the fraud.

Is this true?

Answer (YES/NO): YES